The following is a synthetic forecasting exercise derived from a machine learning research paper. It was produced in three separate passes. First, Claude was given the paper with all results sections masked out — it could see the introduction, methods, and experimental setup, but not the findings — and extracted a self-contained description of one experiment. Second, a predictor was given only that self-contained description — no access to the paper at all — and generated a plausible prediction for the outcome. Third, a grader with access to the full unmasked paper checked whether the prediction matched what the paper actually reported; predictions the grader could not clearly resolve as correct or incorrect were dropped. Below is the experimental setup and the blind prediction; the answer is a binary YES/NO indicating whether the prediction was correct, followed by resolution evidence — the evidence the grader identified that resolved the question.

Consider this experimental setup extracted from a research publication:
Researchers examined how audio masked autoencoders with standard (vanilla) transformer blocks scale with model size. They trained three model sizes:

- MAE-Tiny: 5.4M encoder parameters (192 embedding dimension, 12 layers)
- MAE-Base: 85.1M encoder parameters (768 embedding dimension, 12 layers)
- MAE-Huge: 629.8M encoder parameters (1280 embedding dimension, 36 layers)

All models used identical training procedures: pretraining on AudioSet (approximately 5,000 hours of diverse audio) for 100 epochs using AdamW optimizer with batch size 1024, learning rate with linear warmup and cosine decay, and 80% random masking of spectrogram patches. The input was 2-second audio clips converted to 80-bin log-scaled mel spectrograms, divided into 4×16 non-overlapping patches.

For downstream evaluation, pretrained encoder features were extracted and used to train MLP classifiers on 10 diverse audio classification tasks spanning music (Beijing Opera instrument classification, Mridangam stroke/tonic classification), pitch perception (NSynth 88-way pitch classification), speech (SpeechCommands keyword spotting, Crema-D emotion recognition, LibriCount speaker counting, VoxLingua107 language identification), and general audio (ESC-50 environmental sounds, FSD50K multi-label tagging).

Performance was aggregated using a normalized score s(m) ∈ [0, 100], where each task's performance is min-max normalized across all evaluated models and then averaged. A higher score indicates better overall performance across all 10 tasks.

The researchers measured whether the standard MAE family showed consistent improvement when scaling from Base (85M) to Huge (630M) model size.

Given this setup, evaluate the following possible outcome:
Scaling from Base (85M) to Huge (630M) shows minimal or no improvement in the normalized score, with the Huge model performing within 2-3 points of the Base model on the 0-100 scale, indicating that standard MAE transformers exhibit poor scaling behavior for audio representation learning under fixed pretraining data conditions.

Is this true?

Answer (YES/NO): YES